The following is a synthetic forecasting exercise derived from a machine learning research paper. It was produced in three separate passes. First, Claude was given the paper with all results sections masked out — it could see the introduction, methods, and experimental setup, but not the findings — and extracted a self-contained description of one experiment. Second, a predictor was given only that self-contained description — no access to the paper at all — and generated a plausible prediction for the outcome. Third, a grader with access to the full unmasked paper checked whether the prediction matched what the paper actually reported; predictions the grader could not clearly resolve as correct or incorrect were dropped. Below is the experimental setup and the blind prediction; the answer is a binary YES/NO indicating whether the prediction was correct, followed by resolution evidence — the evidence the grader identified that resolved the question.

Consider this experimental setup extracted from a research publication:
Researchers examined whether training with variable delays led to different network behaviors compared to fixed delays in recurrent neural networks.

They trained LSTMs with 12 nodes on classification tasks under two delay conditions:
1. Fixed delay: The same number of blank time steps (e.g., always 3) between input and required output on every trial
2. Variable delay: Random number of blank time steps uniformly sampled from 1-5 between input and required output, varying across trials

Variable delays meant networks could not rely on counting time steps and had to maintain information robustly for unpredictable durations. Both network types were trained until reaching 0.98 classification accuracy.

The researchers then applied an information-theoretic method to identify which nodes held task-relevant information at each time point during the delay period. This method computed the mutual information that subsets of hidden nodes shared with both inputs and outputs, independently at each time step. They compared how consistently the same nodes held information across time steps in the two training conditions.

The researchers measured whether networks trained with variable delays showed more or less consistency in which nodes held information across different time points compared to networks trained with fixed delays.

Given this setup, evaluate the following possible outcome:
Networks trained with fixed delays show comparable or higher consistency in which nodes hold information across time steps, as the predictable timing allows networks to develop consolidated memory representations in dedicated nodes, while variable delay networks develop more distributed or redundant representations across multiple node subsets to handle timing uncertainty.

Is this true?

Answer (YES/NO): NO